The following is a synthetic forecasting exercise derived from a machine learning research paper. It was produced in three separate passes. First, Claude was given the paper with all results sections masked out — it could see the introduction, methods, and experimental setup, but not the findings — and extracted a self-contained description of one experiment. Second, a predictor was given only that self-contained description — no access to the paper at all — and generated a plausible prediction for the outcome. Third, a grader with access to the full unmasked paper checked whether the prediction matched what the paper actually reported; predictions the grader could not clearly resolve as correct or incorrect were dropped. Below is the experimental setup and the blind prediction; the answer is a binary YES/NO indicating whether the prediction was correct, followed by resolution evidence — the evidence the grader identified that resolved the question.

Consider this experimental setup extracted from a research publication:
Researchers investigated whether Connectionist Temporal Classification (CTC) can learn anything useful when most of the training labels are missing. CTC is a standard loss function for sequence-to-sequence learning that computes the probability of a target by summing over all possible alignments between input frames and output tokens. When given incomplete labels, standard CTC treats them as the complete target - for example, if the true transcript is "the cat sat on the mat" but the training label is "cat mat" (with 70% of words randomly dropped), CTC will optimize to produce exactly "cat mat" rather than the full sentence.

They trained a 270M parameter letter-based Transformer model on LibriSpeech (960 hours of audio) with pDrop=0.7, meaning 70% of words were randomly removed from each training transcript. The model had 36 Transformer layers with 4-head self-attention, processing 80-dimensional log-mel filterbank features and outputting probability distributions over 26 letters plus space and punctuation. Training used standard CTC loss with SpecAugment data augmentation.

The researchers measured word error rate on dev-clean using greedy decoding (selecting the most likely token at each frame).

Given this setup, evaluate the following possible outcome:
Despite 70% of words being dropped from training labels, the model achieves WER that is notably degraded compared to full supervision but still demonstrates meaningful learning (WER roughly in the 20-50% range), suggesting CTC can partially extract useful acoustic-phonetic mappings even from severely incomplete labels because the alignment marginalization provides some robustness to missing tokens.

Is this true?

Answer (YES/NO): NO